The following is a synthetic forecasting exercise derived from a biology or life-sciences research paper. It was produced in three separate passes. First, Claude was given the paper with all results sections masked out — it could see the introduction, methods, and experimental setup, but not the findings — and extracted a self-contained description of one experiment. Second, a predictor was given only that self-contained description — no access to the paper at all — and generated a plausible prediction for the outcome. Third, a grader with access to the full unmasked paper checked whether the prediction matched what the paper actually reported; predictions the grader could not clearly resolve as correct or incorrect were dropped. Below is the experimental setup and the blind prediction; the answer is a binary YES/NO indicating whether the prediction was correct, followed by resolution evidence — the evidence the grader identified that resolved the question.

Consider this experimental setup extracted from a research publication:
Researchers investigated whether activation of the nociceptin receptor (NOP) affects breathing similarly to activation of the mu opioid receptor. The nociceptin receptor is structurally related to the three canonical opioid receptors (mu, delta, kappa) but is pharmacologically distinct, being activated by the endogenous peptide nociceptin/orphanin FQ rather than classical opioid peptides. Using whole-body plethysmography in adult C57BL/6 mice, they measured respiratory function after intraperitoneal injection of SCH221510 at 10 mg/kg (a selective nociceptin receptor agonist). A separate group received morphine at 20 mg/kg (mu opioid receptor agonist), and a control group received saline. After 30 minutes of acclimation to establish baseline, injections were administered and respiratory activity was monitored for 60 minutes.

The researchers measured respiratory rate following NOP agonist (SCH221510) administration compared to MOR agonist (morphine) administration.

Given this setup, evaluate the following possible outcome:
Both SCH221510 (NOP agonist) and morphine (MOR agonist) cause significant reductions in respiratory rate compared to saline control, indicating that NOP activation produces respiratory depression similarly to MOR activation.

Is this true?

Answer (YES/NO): NO